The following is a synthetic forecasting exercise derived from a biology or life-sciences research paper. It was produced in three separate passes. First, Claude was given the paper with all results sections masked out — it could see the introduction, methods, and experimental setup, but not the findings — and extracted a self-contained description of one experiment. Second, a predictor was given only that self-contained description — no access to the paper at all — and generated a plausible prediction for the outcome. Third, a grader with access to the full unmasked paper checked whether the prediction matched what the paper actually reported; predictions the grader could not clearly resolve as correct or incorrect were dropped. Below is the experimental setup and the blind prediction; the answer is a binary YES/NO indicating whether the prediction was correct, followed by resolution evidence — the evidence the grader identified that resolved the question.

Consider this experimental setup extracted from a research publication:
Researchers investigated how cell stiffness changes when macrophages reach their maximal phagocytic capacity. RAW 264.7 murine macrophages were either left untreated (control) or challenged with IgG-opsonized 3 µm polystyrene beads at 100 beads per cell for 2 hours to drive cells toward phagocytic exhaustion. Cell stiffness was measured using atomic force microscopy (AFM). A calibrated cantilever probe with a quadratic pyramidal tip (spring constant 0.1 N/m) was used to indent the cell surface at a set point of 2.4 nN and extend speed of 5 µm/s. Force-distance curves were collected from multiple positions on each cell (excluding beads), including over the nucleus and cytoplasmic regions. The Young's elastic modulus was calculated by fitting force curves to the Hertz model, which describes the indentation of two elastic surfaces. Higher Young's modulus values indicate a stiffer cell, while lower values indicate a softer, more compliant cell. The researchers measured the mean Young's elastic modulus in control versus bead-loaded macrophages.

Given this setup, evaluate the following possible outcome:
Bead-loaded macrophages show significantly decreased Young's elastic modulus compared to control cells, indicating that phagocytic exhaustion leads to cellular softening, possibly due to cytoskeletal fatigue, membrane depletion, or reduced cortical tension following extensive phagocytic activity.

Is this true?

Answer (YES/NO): NO